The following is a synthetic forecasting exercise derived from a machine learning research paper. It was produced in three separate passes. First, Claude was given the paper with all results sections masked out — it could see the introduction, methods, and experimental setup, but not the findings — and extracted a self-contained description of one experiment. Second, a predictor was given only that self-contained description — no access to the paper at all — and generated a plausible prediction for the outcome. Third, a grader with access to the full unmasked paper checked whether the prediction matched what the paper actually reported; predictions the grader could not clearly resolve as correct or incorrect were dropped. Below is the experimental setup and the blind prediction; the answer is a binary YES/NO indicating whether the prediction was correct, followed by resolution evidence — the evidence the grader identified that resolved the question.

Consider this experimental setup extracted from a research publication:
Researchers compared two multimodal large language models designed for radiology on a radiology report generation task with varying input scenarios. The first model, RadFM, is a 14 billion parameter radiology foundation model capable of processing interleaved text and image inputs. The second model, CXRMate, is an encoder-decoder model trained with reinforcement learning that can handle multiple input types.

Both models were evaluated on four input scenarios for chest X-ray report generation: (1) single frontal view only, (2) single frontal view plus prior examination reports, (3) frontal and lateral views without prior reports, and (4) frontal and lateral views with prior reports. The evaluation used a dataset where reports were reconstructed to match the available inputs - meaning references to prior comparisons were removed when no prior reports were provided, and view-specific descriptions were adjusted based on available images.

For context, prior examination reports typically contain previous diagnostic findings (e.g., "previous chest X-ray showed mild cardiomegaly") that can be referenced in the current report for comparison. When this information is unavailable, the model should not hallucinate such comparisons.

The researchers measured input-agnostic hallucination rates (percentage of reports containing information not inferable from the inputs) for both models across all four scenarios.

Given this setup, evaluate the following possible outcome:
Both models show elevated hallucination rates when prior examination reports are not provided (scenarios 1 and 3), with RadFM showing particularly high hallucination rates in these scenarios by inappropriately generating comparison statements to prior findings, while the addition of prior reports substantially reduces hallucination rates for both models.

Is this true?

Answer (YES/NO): NO